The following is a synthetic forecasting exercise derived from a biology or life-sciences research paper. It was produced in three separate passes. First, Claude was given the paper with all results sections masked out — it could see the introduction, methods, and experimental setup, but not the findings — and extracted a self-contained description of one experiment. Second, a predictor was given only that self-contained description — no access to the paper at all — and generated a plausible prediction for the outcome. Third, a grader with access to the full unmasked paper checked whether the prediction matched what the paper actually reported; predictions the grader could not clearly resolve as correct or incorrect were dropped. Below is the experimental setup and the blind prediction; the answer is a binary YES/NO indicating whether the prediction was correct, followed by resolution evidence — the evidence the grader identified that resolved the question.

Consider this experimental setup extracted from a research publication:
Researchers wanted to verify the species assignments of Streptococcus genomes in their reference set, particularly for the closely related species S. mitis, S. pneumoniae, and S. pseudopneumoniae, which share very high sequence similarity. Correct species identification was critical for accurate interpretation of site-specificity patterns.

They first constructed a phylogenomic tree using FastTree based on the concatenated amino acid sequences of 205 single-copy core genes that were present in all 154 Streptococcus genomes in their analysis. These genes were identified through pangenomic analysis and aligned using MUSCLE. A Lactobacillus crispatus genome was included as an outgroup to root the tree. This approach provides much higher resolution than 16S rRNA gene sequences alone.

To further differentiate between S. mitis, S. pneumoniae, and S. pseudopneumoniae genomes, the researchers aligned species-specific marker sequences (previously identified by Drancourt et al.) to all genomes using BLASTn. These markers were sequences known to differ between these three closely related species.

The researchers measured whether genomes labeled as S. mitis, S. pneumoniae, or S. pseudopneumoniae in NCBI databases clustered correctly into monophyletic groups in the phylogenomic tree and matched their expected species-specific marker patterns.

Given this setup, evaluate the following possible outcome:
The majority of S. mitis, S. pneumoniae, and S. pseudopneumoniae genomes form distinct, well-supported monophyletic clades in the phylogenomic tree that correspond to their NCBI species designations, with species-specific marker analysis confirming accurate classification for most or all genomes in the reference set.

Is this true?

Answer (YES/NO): NO